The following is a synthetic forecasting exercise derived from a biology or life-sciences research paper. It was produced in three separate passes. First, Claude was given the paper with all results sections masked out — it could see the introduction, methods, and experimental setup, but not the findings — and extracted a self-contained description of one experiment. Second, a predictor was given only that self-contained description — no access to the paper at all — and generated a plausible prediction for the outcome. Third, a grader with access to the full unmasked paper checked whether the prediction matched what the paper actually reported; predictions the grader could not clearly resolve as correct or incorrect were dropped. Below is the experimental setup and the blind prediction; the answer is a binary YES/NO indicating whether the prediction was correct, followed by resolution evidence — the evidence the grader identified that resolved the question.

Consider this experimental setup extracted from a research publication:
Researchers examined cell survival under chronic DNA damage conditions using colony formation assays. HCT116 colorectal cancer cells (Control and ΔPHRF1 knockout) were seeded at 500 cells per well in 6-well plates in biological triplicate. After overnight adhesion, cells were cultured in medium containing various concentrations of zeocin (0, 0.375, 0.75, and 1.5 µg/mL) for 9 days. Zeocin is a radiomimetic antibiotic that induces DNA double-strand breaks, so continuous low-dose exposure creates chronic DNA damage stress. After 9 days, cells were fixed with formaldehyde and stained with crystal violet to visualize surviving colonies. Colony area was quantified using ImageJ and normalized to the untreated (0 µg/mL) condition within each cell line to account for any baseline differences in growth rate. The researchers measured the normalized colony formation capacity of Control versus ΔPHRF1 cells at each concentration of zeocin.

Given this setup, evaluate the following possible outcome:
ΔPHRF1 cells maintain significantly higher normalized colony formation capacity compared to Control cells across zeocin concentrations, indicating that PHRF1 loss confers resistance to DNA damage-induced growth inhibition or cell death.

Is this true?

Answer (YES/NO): NO